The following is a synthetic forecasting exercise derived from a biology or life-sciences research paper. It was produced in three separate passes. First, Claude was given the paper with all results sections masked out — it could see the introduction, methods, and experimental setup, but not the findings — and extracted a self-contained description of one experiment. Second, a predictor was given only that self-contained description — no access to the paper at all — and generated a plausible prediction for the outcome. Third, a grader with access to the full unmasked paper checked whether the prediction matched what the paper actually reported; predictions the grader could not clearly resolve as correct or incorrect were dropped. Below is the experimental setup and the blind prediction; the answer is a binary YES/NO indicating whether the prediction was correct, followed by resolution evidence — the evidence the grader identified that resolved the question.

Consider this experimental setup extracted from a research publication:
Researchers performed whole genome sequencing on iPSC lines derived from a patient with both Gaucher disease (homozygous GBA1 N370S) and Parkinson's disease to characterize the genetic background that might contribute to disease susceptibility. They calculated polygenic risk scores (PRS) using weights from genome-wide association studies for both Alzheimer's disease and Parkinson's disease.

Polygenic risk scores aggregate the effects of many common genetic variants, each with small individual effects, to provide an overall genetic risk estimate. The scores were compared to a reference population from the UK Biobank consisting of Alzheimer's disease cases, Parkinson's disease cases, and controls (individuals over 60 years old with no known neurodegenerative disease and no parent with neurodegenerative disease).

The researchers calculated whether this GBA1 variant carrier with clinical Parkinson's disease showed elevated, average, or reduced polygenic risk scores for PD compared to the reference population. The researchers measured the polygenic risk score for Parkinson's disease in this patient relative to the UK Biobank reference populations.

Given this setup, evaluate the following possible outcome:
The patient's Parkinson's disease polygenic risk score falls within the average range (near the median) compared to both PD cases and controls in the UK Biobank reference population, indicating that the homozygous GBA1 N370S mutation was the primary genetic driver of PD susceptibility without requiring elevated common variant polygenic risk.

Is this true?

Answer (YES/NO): YES